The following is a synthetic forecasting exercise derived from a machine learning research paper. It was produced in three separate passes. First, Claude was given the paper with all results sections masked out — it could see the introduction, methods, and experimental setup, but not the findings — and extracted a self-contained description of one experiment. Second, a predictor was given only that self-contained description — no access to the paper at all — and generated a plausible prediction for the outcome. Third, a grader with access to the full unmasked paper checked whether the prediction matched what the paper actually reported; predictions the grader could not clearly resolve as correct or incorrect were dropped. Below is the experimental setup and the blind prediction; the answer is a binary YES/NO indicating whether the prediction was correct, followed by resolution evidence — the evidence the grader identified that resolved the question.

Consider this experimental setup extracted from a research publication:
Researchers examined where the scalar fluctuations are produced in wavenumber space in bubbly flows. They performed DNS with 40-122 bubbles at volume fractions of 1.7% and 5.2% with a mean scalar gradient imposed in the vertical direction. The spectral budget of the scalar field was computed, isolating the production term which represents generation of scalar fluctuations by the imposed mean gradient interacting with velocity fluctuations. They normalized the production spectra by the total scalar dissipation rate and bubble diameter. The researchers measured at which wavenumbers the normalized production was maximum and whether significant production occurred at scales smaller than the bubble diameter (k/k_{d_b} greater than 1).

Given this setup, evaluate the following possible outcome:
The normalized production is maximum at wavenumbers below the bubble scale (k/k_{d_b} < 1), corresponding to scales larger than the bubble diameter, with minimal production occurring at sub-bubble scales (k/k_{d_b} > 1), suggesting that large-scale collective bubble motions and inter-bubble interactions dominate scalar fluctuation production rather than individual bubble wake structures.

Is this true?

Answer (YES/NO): YES